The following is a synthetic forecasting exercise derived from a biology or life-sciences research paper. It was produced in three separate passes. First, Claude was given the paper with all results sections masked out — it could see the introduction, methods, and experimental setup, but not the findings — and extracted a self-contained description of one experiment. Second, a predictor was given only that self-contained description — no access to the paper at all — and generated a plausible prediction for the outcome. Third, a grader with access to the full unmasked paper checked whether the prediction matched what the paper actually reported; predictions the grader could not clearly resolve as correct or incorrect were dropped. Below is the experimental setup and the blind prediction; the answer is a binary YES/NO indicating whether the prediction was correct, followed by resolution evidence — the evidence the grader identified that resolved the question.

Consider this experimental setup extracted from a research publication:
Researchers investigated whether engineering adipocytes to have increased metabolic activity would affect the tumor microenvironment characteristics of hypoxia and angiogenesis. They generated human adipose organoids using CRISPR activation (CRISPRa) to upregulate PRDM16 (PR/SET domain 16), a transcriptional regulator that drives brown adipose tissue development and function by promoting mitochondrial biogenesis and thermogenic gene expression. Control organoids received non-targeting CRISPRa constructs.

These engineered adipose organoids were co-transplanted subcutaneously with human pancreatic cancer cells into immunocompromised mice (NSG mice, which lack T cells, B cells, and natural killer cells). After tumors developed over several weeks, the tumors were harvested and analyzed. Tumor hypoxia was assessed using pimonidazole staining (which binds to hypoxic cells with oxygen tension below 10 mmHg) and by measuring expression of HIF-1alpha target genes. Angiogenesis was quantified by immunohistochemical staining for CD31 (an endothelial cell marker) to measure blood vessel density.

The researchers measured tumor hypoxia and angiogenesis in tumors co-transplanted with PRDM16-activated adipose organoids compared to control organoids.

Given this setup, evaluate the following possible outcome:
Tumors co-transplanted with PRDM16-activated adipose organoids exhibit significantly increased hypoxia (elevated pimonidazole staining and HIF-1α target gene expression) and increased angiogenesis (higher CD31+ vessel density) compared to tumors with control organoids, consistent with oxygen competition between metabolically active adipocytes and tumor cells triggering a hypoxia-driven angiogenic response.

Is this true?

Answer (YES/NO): NO